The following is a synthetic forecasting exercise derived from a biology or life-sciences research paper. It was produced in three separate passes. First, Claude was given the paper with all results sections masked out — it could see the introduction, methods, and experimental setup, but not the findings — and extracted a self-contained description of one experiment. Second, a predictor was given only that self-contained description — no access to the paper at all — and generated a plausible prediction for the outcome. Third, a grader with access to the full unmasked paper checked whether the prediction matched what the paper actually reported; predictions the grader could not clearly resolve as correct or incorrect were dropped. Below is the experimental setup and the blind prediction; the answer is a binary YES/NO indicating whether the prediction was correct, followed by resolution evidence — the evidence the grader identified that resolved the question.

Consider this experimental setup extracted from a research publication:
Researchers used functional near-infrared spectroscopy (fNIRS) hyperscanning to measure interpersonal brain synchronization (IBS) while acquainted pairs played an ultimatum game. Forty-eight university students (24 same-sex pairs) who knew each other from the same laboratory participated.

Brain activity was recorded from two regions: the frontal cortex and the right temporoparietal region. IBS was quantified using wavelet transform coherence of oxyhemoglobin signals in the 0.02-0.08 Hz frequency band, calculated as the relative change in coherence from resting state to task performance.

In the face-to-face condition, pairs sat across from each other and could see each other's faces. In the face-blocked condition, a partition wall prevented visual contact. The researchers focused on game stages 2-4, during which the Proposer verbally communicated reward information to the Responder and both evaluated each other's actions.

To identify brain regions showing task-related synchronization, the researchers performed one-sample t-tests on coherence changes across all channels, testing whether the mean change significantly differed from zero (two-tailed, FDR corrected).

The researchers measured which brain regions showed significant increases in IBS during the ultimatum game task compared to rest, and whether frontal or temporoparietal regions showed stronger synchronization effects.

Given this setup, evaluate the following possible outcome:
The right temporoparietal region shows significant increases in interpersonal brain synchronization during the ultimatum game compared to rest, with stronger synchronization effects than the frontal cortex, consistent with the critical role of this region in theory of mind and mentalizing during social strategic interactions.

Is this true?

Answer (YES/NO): NO